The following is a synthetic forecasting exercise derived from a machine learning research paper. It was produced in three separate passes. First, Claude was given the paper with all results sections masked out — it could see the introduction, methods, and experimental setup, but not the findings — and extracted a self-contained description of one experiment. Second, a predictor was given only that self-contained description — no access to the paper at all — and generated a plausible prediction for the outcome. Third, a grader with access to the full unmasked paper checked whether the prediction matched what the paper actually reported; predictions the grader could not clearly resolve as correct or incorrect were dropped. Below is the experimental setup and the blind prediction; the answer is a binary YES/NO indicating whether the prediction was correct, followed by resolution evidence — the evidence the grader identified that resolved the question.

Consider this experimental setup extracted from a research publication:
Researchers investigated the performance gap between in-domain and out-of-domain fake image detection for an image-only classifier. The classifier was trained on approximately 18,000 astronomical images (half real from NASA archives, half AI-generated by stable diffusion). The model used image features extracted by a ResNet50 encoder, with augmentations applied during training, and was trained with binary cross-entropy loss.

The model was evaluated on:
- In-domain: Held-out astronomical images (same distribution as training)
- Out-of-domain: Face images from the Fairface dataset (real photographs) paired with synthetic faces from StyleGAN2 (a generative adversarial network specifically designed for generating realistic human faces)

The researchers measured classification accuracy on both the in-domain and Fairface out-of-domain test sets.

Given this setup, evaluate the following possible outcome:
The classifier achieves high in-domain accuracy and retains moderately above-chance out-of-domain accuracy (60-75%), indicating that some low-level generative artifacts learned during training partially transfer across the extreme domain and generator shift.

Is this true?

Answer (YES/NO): NO